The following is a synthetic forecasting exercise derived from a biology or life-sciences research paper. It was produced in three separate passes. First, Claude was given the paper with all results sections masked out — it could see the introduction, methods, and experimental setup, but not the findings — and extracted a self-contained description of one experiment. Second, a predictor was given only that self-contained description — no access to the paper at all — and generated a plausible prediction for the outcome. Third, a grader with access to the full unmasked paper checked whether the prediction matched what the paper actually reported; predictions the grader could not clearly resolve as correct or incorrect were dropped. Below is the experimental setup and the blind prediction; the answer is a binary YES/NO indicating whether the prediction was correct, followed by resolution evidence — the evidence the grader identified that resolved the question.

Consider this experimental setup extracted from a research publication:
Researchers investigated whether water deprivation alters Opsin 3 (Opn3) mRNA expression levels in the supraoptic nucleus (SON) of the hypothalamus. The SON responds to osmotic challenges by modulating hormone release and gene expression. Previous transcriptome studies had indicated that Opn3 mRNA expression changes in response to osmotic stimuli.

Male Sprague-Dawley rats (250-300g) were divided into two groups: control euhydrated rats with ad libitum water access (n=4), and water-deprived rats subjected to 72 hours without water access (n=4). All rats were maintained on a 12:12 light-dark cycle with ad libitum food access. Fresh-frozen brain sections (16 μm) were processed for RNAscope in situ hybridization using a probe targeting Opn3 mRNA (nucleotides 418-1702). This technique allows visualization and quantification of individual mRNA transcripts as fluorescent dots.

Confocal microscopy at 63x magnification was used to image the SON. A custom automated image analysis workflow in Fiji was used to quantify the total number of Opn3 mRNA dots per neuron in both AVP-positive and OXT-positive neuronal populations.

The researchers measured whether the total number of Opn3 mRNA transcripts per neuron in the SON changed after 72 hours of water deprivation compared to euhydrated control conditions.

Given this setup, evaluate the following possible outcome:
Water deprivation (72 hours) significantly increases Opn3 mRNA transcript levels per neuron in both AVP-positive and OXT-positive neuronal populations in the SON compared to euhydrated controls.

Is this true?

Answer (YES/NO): YES